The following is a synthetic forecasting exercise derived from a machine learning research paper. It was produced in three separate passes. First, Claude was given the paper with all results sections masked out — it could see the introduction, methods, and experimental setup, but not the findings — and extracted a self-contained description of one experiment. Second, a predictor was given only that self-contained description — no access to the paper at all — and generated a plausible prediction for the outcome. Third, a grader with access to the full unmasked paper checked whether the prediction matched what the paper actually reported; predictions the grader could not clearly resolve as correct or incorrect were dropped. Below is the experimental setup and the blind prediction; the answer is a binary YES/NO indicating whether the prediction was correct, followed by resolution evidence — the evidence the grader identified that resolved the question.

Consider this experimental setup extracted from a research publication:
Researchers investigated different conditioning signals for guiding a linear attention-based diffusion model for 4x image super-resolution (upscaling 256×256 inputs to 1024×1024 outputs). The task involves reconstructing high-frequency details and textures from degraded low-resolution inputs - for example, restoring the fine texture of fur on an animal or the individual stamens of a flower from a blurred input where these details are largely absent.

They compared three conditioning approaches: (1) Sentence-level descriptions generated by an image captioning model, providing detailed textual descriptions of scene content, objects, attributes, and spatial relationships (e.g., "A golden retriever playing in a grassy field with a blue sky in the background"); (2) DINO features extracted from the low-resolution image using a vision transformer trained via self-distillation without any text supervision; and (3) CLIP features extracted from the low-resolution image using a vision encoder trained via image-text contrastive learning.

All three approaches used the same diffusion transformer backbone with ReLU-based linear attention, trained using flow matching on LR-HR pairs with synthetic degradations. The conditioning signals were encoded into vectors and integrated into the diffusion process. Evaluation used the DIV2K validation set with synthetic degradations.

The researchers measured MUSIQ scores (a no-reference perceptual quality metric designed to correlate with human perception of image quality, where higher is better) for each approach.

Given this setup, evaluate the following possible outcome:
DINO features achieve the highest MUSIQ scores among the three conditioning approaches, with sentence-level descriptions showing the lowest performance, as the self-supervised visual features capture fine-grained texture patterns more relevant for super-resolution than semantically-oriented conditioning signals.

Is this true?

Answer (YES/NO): YES